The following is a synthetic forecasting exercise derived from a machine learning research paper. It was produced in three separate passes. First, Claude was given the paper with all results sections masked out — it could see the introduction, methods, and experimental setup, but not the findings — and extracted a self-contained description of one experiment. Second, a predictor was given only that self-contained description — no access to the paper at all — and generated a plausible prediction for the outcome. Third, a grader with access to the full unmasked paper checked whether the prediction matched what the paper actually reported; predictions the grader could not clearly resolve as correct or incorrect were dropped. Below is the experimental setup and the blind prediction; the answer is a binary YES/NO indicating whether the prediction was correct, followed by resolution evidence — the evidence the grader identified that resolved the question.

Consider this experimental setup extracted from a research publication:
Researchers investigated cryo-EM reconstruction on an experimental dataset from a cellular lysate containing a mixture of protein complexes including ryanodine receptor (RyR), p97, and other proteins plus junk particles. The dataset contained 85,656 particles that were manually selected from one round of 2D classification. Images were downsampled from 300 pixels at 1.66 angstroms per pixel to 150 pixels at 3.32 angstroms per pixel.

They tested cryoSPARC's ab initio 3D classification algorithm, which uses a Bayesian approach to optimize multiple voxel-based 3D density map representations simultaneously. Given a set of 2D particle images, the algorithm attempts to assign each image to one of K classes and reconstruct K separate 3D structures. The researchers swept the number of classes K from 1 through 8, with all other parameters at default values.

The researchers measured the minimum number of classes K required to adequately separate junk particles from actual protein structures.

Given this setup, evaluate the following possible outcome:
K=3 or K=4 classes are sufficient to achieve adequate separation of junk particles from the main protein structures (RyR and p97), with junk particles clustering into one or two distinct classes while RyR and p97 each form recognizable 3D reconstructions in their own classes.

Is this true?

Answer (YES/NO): NO